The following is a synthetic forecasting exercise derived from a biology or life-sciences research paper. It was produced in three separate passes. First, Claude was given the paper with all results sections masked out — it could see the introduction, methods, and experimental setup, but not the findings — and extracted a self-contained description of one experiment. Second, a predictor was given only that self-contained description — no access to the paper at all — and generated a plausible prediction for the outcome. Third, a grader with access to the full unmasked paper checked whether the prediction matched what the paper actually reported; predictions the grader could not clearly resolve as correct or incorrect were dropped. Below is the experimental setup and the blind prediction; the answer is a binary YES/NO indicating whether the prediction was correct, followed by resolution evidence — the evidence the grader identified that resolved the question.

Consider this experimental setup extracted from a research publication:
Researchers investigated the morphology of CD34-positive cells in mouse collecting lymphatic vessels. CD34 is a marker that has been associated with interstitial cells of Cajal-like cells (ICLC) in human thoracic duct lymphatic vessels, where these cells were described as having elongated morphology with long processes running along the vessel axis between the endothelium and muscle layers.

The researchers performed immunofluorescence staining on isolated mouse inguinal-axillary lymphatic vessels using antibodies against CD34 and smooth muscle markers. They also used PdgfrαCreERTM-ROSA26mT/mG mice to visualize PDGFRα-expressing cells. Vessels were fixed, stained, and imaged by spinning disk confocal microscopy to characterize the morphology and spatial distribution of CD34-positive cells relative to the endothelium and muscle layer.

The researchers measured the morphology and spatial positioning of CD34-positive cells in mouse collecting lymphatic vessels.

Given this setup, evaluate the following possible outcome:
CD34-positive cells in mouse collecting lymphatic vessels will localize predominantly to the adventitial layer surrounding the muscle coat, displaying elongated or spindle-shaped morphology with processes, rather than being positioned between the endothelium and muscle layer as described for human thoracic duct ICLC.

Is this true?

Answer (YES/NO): NO